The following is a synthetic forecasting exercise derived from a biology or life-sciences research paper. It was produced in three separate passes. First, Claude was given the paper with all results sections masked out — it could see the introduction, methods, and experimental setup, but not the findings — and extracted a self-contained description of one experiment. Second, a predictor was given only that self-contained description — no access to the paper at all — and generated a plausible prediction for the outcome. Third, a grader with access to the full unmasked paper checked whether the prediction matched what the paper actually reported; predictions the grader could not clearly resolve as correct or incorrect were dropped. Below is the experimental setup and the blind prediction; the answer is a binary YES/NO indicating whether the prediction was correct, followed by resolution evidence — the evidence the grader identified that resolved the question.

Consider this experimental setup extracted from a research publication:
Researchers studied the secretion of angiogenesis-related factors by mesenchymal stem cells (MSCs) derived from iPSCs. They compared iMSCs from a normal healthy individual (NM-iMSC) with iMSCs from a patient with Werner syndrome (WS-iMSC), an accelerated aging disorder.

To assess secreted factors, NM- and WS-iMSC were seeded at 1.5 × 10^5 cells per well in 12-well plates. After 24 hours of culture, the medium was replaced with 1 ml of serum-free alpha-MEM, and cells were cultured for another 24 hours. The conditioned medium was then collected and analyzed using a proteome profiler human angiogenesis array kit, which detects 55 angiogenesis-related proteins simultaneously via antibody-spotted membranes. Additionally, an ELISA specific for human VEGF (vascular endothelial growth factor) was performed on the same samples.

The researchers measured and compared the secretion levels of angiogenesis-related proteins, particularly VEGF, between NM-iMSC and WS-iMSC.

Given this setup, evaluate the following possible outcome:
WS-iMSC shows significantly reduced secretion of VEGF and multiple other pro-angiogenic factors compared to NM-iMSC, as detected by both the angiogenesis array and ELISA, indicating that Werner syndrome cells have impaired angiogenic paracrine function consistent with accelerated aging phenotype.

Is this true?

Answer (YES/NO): NO